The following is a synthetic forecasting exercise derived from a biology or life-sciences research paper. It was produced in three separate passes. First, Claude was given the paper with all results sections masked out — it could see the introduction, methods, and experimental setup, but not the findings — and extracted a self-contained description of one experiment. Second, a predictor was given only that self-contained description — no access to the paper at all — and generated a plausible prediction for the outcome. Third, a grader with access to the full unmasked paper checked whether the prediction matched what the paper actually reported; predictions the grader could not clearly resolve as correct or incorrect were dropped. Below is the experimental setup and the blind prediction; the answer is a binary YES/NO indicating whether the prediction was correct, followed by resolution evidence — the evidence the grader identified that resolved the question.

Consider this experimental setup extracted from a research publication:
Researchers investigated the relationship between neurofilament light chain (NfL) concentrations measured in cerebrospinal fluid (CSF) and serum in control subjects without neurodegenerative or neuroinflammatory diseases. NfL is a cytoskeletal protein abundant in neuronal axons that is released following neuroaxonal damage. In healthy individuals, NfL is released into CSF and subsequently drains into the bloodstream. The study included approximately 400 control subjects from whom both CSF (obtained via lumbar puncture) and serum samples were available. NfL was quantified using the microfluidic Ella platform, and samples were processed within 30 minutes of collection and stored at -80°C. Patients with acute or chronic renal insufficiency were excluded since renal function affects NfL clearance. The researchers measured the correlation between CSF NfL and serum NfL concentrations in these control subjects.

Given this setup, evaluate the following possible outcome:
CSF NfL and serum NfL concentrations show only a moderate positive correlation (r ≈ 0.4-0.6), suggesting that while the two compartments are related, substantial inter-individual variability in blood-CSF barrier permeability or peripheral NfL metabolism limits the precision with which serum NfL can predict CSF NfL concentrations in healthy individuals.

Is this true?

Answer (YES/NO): NO